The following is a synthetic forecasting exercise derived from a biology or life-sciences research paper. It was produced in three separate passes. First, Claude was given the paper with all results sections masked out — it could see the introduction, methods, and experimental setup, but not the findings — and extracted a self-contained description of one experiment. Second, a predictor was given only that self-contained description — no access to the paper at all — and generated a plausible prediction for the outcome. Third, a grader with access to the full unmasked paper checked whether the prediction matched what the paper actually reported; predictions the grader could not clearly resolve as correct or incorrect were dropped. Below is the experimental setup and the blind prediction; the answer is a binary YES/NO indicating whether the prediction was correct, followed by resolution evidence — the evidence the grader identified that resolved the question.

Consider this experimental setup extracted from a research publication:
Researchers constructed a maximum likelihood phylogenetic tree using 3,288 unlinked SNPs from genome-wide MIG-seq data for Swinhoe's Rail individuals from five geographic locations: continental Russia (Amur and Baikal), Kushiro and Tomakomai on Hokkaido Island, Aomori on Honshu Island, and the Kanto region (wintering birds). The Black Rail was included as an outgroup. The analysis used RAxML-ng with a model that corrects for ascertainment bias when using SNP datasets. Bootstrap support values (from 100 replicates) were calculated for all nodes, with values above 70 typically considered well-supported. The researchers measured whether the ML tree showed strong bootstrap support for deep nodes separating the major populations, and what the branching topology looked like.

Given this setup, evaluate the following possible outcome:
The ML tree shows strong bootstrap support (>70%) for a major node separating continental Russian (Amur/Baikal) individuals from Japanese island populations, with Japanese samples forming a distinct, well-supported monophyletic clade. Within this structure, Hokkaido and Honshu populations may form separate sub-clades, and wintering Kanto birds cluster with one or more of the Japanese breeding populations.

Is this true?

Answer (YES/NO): NO